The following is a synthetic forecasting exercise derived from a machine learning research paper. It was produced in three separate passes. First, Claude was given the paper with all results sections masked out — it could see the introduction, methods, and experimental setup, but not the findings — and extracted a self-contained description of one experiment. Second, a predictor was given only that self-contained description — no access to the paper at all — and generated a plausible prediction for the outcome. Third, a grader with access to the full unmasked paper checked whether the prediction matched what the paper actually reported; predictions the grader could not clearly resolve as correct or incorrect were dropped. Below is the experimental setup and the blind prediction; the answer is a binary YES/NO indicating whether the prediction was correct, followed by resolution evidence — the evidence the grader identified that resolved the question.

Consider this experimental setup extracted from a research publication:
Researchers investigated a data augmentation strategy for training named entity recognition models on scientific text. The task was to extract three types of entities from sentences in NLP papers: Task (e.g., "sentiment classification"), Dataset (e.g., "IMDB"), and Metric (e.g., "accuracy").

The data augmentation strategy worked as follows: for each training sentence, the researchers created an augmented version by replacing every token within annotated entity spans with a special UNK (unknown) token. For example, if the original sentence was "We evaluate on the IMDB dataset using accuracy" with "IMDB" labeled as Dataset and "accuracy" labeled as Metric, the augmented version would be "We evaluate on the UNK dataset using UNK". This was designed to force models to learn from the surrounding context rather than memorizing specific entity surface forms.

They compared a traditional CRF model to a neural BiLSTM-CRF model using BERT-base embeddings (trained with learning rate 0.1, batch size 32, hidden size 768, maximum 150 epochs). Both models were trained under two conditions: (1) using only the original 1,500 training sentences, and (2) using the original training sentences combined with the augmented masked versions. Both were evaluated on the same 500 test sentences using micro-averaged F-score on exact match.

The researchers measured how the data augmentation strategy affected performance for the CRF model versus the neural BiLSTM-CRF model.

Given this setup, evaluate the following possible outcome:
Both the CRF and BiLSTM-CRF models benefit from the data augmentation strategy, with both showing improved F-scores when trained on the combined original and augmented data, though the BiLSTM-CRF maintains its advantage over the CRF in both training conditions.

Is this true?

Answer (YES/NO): NO